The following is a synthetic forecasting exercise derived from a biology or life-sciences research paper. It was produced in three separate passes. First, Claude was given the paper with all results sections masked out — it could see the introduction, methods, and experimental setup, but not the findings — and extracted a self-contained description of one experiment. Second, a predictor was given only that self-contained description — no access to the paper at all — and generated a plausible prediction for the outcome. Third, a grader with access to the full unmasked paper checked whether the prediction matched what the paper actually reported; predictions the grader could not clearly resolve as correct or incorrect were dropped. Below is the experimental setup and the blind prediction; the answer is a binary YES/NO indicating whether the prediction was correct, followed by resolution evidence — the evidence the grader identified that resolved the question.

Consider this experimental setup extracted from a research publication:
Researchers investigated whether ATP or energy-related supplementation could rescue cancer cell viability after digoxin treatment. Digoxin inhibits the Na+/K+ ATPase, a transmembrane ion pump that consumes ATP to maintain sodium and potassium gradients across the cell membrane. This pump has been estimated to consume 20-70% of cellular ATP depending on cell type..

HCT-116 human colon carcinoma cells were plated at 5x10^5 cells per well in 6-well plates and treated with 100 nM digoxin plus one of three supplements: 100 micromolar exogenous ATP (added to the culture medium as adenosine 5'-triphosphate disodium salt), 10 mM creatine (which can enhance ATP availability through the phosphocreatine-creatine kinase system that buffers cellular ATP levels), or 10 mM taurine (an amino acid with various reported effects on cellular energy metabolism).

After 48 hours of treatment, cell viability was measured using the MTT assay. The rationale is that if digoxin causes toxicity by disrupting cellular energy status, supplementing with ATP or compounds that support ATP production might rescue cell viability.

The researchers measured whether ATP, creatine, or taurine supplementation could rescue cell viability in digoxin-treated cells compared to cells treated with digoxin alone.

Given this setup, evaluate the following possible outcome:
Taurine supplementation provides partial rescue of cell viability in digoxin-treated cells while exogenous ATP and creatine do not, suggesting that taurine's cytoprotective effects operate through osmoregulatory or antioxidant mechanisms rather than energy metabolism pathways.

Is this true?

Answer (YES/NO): NO